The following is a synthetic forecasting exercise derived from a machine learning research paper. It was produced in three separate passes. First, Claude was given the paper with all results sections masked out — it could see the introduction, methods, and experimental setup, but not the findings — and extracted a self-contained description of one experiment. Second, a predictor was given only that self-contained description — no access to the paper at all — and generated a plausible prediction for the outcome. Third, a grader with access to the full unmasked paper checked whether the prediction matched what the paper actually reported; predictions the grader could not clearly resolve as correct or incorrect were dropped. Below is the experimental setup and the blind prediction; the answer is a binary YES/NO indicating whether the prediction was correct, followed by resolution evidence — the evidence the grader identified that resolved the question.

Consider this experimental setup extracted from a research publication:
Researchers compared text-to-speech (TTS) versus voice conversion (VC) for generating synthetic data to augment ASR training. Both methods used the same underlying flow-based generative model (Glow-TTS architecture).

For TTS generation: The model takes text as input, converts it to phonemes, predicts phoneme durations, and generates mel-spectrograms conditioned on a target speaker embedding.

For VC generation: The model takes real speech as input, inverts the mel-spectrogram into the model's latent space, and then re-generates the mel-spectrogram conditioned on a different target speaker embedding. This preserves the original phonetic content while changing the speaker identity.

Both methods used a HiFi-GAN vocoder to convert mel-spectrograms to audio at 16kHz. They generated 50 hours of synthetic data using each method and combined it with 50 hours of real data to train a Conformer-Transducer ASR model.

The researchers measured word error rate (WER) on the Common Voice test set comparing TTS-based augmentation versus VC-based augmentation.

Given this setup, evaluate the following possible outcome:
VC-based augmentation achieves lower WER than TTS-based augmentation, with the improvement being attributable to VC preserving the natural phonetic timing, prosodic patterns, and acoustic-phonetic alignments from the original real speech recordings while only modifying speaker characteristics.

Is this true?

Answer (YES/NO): NO